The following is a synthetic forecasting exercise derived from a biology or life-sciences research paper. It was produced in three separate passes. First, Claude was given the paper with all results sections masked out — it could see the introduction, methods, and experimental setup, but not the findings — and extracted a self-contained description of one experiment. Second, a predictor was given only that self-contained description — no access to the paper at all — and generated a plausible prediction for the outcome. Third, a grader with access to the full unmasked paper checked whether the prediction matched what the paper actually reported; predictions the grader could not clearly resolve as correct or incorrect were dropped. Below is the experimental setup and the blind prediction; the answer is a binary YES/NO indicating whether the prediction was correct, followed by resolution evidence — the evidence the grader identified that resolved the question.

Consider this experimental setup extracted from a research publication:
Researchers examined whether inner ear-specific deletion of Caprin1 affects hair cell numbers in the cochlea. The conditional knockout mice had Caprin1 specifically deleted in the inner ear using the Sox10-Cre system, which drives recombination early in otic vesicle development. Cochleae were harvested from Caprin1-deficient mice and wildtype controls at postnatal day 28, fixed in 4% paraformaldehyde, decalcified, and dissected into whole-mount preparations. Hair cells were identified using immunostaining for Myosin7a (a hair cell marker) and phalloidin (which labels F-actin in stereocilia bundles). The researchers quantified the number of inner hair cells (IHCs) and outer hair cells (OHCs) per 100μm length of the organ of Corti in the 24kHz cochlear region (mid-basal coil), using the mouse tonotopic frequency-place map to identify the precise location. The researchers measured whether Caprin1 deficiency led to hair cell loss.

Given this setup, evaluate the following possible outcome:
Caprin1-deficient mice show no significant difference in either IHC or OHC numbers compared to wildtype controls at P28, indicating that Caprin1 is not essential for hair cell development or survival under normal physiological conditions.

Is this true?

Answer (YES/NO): YES